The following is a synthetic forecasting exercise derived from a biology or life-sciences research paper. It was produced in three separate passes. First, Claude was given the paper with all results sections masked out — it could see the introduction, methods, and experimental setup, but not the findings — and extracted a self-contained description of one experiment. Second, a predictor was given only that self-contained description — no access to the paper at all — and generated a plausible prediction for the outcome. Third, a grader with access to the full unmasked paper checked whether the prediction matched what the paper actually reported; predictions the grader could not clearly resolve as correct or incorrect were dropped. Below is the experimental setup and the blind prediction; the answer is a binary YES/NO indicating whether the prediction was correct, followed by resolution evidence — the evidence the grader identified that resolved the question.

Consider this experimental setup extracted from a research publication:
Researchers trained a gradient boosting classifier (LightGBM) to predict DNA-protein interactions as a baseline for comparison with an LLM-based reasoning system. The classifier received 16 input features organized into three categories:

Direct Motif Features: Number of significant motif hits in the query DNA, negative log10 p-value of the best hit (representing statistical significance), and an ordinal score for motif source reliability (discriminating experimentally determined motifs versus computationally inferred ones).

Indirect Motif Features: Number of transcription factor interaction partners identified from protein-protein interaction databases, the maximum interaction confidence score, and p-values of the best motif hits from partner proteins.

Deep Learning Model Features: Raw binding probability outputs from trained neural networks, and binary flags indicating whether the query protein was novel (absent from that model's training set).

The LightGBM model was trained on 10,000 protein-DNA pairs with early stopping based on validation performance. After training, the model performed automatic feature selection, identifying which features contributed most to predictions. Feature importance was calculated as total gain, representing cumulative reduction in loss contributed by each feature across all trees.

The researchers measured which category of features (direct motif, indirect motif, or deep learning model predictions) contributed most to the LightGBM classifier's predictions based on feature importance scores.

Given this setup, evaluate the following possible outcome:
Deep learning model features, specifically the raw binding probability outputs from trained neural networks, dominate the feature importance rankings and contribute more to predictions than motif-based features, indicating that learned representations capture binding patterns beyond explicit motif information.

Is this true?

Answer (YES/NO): YES